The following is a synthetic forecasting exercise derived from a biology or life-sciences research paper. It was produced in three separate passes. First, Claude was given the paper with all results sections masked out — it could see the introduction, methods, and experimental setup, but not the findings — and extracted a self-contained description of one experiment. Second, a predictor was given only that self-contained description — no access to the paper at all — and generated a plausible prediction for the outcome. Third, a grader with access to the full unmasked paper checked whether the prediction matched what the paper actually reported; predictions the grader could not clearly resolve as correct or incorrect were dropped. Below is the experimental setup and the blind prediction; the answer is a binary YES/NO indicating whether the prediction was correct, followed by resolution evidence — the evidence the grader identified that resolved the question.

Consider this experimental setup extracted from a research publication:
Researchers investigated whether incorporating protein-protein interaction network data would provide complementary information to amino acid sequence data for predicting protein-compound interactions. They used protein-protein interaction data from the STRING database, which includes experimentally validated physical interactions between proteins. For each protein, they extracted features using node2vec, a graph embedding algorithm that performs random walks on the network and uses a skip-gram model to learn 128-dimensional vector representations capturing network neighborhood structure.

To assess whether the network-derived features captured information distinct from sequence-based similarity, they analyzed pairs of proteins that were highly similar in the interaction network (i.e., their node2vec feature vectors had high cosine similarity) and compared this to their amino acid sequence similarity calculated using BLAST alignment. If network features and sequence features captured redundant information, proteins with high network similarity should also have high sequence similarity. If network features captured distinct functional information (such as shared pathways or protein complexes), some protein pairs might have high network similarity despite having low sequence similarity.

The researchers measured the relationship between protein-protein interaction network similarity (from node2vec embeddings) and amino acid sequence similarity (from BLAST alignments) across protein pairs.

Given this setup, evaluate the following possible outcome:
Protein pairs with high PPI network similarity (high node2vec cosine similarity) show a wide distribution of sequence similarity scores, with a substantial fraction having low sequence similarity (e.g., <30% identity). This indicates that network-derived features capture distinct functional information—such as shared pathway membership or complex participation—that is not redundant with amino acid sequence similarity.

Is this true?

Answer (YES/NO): YES